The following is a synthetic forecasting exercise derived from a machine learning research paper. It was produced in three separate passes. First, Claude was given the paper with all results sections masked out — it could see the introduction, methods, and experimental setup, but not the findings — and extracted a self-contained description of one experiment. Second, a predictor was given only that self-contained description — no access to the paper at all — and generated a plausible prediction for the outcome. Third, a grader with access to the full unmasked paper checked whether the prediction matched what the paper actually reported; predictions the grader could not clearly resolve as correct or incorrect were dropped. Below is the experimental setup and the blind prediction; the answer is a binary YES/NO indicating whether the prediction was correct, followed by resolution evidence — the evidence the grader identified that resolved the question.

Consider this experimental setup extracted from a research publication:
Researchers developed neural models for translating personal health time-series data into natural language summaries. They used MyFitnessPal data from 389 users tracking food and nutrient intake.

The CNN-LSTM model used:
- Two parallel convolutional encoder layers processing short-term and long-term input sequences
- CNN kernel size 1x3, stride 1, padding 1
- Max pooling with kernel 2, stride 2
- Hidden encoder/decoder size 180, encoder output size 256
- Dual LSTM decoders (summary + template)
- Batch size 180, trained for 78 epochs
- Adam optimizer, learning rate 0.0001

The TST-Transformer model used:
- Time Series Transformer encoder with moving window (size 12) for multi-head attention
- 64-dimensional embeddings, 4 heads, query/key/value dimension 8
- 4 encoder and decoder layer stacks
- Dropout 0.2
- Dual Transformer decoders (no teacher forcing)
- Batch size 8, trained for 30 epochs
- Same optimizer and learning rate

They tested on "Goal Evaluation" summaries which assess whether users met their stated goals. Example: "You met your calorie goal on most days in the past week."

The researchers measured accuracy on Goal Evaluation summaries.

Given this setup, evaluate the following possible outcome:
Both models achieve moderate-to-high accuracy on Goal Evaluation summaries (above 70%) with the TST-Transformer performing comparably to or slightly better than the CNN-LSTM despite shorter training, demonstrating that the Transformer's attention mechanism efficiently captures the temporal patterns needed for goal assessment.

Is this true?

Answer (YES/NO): NO